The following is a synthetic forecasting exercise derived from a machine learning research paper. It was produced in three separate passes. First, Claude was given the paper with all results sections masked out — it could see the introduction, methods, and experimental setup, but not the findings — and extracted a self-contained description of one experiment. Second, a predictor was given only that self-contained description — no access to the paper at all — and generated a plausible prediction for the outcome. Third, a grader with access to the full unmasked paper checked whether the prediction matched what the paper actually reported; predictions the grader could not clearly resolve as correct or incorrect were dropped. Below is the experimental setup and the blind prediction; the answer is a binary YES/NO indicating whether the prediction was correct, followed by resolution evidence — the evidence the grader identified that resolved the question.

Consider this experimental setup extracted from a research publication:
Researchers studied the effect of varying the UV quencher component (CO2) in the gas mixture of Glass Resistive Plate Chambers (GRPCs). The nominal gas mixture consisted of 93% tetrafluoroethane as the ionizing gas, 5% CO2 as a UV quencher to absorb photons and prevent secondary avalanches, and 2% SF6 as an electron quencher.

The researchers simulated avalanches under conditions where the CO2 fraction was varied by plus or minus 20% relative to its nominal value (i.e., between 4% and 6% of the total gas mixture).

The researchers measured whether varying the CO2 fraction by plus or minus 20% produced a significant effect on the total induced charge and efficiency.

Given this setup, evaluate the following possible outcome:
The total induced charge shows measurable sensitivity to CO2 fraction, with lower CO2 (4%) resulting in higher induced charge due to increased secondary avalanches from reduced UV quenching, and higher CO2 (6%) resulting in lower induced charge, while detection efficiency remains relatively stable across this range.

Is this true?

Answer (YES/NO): NO